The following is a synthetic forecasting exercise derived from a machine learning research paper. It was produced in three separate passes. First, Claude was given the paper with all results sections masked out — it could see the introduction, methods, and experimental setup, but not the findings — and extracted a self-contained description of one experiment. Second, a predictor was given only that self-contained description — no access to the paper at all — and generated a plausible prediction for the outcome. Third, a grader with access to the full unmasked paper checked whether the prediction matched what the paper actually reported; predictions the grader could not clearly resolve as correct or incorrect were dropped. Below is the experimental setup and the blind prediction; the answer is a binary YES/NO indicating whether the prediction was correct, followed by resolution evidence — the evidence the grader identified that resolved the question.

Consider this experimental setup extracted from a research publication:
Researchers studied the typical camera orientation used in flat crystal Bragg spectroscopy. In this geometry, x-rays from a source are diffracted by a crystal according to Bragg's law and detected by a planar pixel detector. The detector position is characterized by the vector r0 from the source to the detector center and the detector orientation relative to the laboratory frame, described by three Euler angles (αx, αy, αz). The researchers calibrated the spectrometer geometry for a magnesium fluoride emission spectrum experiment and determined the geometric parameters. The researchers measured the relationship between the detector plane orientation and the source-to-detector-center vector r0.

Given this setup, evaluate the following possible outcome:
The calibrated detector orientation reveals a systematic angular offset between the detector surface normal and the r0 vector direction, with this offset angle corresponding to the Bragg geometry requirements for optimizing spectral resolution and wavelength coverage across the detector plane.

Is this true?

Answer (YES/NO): NO